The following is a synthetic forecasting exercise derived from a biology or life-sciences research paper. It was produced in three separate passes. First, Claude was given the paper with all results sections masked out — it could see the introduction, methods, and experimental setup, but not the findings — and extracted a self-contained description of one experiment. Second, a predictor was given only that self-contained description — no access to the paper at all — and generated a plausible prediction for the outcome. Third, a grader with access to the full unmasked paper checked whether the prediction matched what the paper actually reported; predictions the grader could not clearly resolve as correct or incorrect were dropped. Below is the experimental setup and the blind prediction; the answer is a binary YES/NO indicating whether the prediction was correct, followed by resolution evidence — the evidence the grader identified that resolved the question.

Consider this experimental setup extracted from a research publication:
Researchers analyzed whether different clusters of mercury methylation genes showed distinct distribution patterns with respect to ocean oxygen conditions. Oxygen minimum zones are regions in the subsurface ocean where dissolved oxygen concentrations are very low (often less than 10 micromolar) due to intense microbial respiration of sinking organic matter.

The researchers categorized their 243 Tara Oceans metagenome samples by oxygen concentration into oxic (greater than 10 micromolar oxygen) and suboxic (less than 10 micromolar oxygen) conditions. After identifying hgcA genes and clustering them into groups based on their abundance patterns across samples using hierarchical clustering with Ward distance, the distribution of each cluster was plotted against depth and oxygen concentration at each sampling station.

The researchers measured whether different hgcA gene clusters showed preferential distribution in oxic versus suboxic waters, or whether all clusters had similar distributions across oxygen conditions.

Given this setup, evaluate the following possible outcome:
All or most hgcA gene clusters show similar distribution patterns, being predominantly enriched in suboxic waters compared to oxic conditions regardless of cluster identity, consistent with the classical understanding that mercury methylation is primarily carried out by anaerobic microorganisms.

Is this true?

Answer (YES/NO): NO